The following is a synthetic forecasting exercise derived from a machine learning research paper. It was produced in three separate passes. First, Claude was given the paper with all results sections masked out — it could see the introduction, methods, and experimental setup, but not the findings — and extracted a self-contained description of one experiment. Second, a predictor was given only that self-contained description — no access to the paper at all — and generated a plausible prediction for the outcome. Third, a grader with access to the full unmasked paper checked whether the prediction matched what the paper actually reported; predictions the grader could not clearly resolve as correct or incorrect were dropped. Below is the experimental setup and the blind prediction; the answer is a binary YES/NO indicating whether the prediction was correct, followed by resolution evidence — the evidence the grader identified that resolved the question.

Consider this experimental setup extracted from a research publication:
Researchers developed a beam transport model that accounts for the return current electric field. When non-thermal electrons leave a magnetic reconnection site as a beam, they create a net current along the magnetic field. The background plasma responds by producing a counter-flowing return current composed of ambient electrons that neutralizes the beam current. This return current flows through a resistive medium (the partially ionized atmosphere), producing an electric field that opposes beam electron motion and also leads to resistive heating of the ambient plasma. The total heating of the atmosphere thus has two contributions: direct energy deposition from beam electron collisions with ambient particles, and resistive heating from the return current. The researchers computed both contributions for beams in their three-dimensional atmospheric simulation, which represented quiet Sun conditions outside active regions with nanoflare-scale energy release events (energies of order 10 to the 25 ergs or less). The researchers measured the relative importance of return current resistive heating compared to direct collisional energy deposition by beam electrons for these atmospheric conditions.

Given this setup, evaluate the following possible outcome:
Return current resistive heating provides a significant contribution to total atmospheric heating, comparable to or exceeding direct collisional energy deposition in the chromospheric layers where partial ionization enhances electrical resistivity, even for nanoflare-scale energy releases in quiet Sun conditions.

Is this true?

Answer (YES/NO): NO